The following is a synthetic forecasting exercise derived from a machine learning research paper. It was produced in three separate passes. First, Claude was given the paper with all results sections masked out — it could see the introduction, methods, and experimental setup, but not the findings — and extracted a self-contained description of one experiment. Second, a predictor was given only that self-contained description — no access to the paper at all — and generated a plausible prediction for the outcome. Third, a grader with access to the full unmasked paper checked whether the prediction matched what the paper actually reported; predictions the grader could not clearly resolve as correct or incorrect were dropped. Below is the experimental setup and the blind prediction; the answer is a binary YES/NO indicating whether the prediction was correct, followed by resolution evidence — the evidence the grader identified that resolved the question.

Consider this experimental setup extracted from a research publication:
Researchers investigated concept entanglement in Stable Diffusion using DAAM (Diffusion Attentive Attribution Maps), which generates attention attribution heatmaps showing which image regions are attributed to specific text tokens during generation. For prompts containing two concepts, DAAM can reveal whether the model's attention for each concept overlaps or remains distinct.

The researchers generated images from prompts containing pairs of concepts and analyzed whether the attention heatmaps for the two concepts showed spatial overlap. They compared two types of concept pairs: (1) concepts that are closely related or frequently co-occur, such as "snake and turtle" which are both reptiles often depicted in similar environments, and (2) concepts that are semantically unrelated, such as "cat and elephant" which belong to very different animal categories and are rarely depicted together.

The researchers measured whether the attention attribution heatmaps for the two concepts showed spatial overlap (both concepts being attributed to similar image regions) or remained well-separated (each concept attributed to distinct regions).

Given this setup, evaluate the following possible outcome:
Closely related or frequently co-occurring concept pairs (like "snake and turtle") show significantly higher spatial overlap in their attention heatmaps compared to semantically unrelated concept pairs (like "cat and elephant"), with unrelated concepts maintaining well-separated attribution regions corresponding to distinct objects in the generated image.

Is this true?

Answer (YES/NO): YES